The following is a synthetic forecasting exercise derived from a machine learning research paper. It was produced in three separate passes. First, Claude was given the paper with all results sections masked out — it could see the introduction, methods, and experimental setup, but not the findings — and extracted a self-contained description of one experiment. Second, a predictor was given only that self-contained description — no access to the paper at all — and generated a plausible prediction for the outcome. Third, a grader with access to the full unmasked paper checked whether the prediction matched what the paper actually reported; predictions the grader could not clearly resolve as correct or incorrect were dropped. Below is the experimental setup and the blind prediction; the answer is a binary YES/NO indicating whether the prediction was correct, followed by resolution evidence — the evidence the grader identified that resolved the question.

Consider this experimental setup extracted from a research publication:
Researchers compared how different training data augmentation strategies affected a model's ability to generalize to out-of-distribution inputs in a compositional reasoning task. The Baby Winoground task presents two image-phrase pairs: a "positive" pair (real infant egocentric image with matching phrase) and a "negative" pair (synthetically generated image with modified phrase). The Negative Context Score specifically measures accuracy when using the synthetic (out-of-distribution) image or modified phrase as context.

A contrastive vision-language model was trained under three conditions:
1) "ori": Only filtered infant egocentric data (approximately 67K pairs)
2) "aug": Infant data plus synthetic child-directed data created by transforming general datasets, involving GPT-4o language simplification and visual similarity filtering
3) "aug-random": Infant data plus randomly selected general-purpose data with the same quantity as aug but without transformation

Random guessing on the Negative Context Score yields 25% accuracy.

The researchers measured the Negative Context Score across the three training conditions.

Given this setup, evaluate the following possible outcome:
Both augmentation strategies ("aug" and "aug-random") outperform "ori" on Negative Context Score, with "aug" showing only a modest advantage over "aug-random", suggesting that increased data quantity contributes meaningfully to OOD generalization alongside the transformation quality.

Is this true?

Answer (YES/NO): NO